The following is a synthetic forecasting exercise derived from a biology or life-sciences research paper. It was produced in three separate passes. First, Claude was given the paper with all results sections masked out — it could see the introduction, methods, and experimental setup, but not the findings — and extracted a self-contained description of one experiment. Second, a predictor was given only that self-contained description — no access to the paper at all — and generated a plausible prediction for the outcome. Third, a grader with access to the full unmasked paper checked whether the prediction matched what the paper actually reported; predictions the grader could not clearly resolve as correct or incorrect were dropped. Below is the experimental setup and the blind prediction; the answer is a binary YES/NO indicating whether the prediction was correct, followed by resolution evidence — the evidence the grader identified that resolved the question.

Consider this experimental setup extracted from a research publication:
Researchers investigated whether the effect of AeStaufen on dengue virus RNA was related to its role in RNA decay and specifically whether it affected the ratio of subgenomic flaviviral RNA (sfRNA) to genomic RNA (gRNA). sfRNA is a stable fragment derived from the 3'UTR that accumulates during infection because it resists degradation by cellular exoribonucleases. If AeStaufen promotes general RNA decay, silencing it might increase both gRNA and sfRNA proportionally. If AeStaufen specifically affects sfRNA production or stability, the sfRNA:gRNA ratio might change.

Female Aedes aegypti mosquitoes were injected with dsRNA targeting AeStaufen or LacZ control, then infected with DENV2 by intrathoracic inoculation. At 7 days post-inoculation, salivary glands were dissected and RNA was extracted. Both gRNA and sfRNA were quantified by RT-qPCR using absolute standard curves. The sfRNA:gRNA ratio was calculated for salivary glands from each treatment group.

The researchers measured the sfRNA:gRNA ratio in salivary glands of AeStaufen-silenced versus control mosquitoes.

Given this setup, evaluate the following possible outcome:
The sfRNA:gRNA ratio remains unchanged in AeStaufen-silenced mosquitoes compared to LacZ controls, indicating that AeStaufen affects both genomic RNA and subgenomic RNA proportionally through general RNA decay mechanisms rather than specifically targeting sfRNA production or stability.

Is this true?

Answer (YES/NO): NO